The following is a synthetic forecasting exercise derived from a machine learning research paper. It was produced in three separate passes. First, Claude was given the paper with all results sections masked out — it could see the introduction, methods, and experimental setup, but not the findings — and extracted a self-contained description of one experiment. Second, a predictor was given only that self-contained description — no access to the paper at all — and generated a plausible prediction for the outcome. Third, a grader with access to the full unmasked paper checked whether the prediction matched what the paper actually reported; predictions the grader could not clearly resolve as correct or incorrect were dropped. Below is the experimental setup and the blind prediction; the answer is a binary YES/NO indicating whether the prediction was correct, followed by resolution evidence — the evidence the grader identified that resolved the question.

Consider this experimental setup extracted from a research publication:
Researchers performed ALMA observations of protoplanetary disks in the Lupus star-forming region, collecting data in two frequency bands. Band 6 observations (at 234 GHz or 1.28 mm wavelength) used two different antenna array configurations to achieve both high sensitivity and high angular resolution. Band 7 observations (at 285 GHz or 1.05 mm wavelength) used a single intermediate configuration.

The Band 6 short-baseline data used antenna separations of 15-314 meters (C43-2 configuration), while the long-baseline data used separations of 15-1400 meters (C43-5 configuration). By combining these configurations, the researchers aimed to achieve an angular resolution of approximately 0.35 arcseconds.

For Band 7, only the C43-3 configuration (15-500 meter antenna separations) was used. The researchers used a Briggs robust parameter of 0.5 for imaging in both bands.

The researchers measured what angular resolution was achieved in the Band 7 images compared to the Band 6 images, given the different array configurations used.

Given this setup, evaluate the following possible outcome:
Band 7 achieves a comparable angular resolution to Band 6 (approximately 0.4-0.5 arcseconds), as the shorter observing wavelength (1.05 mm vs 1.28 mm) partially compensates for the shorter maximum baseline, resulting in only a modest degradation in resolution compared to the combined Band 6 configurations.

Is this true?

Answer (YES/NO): NO